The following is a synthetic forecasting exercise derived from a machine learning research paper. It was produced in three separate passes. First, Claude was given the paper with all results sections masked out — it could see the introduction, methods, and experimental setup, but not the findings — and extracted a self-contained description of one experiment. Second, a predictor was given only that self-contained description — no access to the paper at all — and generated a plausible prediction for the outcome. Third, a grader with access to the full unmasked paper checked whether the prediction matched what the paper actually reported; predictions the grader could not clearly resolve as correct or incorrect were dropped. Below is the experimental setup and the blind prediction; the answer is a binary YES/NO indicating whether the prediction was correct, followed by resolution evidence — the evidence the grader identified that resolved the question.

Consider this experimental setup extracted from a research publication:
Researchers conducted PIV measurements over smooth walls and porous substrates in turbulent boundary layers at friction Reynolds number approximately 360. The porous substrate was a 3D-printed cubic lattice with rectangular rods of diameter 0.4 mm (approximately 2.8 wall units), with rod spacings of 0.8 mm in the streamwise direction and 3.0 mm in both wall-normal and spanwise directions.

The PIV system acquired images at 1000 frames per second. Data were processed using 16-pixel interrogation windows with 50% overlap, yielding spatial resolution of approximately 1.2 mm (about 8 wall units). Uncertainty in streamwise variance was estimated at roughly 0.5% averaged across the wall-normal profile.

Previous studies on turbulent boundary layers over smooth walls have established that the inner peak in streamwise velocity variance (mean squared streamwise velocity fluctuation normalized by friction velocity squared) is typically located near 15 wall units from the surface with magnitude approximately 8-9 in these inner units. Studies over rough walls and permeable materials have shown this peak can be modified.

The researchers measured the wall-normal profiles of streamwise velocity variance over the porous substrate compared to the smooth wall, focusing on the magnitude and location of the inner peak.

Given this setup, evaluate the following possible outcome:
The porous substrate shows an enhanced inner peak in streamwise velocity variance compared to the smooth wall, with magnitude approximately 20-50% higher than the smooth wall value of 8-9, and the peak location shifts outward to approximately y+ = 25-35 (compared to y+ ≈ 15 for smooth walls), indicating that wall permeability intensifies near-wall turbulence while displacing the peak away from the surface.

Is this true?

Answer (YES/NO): NO